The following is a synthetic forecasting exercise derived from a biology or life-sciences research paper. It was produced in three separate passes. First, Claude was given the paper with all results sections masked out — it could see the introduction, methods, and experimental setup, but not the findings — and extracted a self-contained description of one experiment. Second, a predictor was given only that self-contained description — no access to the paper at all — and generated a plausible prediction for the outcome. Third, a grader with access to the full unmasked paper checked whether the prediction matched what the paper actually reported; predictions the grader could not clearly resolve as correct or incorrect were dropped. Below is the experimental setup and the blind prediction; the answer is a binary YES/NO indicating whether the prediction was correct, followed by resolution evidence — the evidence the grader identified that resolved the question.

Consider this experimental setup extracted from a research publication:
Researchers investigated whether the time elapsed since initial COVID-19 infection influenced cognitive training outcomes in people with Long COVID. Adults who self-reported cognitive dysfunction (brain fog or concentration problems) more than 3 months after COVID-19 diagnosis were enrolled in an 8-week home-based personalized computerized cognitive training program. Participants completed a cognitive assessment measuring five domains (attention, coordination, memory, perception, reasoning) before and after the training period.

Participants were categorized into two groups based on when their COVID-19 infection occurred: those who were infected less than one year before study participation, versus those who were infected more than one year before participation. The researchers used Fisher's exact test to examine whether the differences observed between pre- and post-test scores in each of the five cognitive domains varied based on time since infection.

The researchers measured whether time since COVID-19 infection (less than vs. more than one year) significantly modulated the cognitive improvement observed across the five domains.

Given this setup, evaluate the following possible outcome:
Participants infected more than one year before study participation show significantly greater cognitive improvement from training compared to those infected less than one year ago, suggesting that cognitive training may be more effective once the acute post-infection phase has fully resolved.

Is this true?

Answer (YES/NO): NO